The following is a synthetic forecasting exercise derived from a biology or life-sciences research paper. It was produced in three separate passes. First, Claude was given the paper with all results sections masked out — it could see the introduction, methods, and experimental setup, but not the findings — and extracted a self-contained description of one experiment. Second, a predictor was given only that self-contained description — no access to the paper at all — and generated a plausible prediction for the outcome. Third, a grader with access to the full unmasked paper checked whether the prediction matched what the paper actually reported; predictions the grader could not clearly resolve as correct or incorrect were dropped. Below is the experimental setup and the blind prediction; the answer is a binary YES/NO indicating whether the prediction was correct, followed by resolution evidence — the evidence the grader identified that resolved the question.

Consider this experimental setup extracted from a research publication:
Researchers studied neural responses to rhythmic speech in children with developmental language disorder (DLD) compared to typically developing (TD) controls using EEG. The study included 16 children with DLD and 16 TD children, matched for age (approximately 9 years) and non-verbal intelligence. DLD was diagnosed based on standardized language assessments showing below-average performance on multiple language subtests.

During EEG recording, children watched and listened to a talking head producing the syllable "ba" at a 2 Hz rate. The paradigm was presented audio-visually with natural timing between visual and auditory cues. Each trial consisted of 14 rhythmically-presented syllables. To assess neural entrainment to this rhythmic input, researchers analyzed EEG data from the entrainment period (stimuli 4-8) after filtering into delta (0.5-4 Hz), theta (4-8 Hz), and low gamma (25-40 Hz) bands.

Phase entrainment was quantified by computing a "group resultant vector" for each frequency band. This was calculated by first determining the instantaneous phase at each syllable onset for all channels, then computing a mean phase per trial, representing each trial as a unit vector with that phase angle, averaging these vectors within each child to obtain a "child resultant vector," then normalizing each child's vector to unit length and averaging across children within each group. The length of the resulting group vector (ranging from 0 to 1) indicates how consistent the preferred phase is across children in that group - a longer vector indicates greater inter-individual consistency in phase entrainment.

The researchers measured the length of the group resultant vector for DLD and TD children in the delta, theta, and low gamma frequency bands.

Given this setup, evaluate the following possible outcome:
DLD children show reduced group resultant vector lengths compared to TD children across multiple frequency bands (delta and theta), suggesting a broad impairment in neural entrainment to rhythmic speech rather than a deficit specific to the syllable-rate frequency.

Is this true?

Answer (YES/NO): NO